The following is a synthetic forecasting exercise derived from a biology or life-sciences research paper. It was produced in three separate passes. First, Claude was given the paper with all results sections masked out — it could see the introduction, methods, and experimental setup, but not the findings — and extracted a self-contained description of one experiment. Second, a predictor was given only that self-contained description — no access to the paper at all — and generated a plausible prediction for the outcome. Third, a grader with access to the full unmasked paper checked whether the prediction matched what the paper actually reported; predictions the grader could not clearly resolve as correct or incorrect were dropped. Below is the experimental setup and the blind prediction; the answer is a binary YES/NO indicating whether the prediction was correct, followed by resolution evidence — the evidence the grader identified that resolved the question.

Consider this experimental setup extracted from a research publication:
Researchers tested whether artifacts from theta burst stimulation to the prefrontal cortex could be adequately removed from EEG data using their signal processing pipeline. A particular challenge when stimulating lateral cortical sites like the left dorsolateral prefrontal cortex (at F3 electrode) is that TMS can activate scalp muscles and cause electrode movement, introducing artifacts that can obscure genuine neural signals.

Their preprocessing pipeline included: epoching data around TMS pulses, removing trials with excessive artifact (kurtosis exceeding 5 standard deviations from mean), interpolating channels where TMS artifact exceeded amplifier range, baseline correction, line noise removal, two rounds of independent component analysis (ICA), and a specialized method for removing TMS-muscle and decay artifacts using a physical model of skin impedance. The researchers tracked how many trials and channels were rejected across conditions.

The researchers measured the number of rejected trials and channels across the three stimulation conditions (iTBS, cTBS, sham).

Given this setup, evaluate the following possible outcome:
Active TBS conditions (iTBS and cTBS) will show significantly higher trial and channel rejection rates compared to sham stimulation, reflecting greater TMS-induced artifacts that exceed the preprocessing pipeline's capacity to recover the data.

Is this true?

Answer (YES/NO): NO